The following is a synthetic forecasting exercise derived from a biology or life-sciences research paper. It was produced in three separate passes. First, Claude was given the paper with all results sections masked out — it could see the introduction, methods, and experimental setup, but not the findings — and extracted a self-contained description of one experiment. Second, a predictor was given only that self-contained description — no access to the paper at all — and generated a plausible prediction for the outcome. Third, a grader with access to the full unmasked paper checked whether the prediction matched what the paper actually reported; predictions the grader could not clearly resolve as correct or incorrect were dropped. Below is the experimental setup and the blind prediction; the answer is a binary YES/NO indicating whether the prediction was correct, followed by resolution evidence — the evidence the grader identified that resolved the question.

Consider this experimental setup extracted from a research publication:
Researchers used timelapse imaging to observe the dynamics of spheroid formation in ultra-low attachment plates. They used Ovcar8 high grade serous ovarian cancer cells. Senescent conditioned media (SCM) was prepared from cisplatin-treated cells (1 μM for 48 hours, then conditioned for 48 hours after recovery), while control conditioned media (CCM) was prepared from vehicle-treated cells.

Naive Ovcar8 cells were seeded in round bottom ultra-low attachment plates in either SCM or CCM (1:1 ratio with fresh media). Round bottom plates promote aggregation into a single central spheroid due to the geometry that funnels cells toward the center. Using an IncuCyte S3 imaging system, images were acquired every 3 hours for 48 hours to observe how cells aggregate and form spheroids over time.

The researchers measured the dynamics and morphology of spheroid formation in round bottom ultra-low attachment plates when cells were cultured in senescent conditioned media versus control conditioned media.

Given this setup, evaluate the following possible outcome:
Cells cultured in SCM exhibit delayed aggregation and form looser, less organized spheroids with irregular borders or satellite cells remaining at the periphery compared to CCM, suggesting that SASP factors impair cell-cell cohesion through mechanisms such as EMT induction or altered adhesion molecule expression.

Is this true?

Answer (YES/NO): NO